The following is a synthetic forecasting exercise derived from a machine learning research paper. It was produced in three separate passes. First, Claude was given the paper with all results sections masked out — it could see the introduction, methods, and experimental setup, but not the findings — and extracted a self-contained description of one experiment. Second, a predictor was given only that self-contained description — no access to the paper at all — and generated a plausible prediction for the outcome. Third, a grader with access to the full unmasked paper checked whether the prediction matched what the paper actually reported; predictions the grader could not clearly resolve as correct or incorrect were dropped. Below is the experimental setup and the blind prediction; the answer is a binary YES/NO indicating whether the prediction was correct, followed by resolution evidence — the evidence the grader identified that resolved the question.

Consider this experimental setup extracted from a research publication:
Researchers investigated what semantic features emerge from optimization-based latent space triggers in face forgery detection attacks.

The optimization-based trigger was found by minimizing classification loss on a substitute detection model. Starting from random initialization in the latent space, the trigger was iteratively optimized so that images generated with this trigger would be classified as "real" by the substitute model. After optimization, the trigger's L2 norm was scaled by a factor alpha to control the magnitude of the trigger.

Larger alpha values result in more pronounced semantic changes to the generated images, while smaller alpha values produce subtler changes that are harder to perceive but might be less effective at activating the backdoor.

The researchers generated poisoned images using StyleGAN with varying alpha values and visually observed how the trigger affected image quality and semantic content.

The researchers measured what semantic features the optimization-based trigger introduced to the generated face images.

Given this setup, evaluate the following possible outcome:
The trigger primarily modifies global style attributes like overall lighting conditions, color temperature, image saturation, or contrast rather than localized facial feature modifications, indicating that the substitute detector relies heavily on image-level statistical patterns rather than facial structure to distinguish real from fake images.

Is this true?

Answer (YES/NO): NO